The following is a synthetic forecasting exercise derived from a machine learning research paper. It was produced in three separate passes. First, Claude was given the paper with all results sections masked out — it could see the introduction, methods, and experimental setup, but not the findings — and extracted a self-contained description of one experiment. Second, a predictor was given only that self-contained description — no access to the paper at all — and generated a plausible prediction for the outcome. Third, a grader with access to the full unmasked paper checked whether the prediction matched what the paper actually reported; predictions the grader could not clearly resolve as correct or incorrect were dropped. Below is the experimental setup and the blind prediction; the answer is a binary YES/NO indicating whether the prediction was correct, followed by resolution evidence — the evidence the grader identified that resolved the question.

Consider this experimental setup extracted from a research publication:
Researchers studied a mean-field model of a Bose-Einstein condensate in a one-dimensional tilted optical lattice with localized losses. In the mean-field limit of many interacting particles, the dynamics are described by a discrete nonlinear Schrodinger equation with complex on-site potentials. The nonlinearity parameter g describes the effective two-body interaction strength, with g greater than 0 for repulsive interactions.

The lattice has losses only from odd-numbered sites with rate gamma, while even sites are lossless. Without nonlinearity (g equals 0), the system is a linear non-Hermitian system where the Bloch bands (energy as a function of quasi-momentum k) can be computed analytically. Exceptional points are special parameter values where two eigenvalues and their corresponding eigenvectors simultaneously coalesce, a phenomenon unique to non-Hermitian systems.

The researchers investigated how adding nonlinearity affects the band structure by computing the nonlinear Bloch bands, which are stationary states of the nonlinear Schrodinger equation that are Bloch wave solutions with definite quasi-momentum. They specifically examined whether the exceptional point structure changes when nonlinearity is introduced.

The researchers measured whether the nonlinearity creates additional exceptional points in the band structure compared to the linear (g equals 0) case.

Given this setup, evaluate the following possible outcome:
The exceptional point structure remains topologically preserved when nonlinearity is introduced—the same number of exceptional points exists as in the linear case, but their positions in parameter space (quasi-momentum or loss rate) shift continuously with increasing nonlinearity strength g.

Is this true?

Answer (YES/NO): NO